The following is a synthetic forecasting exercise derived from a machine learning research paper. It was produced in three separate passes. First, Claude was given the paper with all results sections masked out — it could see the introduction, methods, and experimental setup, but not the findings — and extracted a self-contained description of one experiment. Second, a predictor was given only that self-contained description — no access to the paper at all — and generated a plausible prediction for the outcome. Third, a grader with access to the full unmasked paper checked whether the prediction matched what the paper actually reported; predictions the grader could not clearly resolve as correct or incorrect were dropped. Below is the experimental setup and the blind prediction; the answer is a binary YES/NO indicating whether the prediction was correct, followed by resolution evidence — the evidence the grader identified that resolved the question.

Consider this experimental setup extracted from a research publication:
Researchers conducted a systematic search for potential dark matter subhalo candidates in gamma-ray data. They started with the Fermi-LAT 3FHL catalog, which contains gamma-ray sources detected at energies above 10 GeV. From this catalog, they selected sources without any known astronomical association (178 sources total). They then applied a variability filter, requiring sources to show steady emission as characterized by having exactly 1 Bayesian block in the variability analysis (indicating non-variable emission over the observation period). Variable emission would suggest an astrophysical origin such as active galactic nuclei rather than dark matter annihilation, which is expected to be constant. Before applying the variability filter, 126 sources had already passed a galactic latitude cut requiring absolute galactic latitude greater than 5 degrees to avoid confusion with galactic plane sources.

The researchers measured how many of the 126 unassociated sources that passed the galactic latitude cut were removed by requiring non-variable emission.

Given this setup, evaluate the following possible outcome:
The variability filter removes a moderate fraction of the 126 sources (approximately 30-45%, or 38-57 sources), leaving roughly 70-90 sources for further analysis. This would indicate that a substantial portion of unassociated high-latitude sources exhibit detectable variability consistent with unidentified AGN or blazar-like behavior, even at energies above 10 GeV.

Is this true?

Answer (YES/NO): NO